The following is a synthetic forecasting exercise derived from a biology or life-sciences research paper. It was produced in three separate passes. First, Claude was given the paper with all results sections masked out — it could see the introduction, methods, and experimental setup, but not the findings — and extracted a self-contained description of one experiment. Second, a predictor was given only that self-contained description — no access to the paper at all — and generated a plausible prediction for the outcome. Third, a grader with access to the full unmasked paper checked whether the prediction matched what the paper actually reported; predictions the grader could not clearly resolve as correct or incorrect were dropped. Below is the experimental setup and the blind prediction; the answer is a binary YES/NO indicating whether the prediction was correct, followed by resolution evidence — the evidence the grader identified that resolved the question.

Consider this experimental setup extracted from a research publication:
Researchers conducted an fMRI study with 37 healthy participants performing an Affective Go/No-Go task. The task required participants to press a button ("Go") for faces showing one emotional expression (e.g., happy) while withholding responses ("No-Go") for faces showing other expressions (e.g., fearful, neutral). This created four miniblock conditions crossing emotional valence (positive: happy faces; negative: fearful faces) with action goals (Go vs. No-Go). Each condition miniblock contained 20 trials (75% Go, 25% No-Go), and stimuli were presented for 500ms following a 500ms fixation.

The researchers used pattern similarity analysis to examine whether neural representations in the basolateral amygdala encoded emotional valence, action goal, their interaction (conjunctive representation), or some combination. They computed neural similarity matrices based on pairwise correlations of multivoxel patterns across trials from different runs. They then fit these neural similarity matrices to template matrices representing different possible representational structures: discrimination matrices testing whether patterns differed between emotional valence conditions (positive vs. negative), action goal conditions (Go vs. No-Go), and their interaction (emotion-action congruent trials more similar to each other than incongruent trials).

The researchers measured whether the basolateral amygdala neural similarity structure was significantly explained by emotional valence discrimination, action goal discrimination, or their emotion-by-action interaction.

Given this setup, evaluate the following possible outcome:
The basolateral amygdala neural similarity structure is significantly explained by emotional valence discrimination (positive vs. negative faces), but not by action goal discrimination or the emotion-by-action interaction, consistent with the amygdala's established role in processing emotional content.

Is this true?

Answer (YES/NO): NO